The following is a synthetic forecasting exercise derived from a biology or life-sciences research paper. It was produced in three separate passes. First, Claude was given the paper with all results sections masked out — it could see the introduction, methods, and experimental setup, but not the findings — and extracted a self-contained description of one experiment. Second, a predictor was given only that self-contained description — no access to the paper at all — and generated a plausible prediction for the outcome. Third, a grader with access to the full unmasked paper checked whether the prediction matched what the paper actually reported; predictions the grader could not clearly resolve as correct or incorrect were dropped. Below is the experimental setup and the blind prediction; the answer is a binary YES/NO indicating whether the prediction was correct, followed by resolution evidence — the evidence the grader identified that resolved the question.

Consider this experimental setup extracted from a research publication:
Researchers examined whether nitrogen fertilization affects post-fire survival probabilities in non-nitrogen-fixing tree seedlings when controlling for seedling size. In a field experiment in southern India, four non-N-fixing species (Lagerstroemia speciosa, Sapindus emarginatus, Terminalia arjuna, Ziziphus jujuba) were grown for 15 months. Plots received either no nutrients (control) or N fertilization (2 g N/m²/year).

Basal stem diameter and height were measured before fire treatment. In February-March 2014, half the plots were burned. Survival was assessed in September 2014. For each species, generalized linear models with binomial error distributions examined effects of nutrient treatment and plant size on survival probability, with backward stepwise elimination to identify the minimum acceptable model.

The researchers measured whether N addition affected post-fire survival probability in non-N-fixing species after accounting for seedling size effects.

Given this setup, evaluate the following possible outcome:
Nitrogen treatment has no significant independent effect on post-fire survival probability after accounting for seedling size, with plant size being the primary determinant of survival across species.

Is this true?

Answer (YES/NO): YES